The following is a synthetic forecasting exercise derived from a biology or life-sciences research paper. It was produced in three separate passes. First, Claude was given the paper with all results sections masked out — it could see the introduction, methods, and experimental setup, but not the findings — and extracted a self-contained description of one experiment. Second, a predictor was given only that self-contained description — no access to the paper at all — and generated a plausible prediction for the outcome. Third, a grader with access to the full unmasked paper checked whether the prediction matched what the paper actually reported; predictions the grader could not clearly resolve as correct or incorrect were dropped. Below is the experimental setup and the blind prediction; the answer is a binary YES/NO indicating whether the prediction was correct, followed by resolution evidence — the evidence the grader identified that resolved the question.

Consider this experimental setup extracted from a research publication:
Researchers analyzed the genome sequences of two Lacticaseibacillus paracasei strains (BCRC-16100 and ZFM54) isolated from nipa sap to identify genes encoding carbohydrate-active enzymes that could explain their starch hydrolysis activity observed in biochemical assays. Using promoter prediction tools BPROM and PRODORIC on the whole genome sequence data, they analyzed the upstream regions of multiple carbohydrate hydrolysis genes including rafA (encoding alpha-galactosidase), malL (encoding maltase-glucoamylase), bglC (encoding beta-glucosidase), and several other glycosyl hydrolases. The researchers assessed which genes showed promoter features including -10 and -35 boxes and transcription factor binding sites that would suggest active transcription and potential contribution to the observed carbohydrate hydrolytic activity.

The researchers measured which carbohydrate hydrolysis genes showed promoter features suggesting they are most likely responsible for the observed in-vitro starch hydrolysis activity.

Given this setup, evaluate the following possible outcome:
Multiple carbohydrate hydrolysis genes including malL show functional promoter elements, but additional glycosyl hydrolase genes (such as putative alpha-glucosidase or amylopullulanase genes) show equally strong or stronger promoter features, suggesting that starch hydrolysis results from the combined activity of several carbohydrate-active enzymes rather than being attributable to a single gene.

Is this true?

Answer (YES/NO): NO